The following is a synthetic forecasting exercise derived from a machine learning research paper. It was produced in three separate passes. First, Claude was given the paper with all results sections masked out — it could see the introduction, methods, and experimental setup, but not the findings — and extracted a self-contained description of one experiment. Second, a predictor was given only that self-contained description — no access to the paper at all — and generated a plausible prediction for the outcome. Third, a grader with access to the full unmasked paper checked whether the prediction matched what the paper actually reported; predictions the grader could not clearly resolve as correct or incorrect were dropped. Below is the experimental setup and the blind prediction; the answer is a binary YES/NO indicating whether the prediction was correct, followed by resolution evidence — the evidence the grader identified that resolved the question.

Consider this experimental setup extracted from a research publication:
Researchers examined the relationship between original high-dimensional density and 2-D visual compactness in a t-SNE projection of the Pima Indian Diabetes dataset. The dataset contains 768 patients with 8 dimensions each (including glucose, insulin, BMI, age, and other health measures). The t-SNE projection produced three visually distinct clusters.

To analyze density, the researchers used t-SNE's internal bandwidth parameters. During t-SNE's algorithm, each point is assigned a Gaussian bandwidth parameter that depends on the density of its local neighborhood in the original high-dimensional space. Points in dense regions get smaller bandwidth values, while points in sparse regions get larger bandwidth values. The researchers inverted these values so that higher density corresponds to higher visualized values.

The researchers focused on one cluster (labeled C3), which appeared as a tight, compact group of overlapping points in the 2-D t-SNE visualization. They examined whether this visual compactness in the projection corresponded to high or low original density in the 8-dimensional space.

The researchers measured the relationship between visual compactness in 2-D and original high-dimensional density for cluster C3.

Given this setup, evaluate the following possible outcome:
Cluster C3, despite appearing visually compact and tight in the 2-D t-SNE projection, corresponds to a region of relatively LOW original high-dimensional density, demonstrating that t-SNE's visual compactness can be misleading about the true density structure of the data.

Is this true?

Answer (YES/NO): YES